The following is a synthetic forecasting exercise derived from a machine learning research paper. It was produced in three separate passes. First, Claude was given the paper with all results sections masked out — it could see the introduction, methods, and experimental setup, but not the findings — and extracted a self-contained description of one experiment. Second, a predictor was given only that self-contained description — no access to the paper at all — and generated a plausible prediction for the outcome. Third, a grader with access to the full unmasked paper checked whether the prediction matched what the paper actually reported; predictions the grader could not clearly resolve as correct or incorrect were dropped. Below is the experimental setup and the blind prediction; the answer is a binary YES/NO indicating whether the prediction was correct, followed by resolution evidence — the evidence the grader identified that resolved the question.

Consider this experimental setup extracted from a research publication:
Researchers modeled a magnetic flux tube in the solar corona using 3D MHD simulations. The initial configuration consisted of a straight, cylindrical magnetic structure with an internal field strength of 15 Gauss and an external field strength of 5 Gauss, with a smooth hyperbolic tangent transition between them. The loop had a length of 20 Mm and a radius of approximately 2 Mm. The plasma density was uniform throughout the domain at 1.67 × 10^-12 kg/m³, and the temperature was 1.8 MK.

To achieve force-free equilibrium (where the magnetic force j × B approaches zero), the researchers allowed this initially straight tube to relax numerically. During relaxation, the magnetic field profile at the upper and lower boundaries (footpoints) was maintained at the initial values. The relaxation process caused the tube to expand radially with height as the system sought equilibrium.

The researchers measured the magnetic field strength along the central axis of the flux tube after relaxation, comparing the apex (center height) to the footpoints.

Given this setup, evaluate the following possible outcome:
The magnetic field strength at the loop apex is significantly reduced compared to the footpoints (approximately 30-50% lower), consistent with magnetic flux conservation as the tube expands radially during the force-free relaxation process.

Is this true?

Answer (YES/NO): NO